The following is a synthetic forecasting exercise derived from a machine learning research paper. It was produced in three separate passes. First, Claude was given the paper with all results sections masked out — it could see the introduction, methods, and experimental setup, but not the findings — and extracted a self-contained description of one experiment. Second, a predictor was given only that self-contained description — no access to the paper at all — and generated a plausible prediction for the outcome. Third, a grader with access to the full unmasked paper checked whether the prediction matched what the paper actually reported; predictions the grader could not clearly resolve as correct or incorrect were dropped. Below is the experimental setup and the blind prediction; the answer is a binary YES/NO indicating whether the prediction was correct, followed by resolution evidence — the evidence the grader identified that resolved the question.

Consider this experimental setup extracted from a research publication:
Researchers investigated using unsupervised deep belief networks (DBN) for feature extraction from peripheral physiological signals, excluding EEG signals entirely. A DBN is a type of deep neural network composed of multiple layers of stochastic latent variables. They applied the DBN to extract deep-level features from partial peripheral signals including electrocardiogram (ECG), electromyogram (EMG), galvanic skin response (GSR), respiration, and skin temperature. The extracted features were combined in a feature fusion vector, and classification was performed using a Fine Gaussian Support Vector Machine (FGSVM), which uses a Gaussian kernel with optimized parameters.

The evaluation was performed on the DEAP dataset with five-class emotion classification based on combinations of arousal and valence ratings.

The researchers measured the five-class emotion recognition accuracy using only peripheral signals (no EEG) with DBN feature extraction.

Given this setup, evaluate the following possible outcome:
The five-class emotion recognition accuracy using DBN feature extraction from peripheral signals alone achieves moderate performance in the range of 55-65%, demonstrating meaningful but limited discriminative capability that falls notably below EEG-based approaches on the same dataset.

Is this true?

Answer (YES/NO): NO